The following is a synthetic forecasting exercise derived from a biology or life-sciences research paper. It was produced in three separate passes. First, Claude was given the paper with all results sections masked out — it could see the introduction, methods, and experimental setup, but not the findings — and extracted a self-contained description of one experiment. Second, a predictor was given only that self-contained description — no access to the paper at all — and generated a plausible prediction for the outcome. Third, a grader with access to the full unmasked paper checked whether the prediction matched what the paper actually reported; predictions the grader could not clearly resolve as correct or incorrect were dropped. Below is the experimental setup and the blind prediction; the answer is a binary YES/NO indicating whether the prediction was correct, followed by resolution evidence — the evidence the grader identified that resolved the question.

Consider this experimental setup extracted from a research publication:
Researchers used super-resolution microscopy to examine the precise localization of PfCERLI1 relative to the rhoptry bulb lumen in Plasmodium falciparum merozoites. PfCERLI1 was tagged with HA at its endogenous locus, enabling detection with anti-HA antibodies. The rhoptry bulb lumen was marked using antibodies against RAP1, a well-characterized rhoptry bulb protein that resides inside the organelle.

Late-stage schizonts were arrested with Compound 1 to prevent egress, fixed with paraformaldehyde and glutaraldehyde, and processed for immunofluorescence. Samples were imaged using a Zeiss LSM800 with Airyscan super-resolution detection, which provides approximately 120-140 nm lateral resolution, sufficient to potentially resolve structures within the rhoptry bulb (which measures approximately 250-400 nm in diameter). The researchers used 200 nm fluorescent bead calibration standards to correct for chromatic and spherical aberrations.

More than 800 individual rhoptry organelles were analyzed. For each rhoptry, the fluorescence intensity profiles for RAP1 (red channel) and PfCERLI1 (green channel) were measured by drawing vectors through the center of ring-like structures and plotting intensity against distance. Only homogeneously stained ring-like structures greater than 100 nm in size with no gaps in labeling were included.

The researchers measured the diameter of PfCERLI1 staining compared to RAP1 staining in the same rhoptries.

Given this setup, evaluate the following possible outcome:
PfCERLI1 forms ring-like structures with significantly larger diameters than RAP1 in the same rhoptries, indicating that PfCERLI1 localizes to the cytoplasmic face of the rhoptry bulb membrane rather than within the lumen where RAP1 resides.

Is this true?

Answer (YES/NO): YES